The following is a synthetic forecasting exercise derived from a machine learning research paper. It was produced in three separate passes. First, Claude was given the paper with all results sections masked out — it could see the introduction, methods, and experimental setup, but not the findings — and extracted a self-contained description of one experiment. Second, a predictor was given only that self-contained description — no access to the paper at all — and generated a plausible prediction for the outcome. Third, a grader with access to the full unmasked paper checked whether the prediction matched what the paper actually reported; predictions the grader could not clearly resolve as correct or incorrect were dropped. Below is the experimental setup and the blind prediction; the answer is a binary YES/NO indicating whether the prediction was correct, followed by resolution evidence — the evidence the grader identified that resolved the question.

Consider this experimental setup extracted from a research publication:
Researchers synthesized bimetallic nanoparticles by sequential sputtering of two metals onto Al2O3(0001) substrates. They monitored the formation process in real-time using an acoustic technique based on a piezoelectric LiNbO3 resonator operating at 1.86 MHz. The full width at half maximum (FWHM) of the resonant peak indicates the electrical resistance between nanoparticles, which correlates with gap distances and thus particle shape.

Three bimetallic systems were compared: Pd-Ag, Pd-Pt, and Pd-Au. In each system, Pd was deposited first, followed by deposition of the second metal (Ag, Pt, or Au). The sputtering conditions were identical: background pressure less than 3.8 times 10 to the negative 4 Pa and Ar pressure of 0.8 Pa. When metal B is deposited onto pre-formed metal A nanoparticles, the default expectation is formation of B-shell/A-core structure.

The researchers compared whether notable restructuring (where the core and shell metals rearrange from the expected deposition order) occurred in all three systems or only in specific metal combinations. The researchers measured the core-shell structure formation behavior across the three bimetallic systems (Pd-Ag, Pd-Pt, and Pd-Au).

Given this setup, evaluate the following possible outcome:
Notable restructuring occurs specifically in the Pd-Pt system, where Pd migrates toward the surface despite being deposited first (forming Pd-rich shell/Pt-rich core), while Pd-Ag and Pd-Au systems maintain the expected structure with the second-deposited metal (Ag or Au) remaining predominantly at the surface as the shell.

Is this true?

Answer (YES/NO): NO